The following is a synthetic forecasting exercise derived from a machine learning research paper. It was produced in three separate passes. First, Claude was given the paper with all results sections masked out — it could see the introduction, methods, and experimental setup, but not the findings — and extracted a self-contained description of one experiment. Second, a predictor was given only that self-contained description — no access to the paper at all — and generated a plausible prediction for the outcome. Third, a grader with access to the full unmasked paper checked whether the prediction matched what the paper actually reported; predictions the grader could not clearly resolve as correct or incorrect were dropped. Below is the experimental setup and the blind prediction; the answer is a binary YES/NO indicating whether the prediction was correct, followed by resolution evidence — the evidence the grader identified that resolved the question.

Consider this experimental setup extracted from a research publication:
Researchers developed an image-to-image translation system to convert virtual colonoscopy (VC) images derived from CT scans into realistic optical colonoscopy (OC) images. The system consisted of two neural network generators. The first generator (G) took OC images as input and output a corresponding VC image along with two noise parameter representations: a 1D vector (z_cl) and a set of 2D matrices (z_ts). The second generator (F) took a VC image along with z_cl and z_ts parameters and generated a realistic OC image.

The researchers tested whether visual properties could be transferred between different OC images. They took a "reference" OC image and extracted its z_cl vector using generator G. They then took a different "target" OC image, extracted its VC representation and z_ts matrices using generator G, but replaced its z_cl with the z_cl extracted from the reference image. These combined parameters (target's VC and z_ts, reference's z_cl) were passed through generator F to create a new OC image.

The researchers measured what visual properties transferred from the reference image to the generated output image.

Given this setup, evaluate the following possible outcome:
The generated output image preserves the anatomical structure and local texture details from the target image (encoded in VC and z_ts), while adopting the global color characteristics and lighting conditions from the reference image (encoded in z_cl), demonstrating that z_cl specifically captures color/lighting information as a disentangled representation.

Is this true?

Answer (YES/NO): YES